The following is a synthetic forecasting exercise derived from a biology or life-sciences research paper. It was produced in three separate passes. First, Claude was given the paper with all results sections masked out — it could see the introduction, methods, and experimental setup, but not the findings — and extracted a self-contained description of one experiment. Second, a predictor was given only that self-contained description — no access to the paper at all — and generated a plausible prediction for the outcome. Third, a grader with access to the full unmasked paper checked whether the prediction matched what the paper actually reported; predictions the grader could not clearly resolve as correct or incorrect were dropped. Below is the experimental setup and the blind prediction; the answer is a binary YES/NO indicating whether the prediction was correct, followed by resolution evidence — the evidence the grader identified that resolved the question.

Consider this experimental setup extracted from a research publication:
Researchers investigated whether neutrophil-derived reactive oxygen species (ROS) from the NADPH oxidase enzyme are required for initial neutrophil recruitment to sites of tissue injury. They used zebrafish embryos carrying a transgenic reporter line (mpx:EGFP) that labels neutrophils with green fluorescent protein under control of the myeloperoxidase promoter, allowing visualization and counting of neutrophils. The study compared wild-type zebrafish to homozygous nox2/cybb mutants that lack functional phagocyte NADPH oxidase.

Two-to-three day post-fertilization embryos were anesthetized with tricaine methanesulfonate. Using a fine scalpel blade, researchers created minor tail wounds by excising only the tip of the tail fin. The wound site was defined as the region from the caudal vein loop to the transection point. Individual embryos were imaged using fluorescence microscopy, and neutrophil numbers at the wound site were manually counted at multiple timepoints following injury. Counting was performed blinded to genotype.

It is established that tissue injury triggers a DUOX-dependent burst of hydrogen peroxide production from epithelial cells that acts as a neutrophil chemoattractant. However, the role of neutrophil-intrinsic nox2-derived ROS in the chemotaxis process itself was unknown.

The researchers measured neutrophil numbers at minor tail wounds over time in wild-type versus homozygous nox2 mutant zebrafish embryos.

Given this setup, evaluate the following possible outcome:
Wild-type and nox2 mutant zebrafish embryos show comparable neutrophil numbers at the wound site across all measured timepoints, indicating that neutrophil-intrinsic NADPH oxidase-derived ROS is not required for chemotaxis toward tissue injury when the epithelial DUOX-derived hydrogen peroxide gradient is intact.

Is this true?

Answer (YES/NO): NO